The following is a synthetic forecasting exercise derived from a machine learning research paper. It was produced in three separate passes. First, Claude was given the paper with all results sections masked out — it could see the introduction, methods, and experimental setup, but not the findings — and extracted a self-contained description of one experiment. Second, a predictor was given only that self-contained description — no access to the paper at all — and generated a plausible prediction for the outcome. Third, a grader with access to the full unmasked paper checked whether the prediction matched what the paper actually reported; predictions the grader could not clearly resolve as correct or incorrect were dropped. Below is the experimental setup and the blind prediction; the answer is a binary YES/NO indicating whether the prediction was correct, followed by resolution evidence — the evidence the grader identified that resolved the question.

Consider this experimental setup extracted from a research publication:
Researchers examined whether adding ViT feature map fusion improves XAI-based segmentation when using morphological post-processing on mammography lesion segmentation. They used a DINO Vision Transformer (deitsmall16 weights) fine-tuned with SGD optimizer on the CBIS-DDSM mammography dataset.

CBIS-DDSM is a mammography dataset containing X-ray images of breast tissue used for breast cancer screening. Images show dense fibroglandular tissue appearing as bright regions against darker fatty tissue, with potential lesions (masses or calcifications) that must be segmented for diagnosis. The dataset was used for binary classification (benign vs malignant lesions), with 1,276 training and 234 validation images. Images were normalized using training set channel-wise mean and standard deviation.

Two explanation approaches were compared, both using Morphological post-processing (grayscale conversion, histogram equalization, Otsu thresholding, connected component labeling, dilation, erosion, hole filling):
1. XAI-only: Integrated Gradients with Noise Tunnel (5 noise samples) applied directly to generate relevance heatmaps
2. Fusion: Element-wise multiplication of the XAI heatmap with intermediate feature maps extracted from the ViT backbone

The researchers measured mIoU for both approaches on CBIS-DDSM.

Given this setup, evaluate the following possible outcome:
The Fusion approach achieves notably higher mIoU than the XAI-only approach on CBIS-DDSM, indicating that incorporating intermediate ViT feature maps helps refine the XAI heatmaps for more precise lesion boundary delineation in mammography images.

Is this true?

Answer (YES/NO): NO